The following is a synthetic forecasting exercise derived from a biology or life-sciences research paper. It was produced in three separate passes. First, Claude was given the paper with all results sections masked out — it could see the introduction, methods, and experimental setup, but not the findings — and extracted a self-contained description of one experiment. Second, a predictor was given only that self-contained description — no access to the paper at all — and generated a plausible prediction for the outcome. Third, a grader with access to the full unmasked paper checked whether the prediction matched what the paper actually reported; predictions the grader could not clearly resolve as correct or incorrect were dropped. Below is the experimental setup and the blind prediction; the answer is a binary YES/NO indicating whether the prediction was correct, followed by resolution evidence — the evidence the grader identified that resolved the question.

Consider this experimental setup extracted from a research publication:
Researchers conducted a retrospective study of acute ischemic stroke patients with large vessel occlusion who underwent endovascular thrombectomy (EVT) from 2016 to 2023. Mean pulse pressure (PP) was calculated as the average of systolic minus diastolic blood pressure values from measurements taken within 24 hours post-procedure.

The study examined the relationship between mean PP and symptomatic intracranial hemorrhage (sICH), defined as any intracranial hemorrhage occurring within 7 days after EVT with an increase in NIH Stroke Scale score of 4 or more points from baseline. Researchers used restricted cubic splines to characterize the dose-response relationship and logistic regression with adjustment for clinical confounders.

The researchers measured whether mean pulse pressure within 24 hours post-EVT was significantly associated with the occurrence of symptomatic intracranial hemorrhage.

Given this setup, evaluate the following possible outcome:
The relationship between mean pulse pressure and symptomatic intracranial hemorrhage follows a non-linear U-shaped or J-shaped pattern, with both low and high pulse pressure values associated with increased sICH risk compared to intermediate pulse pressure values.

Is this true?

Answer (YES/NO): NO